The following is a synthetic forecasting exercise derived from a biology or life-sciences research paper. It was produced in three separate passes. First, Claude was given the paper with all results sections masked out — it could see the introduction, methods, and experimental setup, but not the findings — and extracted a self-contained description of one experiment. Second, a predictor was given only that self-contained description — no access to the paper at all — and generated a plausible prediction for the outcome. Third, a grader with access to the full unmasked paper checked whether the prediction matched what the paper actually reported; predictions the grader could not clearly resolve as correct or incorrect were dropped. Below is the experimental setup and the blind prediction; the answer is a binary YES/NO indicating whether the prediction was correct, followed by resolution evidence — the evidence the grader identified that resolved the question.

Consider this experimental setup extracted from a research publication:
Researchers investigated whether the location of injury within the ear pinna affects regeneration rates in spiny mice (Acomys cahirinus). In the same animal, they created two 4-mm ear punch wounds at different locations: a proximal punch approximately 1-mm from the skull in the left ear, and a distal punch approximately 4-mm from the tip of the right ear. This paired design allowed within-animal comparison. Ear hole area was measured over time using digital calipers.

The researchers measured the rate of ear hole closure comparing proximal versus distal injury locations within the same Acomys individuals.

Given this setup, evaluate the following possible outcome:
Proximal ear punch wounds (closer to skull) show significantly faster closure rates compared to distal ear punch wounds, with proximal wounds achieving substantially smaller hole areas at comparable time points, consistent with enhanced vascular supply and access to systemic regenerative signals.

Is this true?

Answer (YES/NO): YES